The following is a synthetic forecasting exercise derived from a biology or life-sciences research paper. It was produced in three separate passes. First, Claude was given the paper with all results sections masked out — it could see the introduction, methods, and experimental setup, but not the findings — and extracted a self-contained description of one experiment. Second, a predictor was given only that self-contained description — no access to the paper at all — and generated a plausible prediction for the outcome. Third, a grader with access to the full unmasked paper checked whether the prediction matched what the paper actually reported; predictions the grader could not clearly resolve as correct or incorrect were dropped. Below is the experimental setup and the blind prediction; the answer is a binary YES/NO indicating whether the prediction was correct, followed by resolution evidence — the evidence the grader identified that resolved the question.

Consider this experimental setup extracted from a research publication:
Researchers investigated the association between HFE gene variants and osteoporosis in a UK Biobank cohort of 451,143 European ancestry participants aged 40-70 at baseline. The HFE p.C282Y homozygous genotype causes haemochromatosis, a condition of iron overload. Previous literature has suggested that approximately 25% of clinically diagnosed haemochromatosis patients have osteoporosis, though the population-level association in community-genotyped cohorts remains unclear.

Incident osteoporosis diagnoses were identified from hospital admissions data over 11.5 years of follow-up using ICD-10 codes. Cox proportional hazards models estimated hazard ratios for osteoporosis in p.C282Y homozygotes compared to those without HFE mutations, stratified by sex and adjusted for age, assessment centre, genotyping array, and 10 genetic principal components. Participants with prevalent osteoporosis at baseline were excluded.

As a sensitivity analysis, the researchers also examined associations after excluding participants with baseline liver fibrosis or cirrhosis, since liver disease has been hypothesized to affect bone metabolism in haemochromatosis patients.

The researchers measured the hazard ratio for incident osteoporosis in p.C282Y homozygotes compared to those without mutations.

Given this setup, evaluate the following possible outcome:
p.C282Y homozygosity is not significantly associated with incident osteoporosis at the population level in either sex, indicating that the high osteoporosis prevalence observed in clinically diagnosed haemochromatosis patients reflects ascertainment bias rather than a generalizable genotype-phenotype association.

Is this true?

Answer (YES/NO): NO